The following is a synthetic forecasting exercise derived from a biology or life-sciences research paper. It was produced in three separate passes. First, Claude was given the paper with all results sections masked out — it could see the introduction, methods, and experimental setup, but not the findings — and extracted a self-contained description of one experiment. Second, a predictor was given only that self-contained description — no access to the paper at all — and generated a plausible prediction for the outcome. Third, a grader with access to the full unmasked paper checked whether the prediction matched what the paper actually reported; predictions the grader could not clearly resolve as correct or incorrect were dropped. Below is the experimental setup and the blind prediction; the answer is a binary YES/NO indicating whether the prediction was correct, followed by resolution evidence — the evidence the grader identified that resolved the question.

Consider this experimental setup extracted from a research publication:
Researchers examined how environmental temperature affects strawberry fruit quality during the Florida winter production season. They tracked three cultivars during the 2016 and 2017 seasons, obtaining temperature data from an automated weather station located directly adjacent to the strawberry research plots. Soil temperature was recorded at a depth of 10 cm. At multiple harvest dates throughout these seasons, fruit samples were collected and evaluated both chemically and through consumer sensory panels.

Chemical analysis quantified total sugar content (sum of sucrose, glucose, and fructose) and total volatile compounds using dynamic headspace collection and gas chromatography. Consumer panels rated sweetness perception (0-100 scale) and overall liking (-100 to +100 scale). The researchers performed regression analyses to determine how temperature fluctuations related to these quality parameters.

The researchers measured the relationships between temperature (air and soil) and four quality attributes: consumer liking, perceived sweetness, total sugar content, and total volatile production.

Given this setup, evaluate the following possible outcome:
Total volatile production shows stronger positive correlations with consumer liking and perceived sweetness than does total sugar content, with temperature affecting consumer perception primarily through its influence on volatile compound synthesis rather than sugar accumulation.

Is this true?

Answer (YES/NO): NO